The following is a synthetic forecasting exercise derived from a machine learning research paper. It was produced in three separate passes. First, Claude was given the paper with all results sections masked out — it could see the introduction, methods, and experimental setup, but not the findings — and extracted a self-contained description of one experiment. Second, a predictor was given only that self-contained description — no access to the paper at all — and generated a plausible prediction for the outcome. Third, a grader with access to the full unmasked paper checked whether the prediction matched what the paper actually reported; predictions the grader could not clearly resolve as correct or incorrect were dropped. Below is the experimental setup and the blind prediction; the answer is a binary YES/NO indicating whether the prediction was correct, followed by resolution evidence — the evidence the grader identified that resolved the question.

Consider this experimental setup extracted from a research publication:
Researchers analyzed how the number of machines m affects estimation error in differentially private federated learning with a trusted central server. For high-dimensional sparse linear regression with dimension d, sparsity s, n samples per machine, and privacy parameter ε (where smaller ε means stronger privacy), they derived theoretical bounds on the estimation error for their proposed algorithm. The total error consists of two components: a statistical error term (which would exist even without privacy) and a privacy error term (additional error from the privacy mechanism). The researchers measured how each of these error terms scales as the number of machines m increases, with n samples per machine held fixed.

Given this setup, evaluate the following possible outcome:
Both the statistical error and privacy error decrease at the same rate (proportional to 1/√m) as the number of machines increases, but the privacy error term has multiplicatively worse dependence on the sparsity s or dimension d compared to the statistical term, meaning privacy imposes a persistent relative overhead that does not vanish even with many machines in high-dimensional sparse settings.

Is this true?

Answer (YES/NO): NO